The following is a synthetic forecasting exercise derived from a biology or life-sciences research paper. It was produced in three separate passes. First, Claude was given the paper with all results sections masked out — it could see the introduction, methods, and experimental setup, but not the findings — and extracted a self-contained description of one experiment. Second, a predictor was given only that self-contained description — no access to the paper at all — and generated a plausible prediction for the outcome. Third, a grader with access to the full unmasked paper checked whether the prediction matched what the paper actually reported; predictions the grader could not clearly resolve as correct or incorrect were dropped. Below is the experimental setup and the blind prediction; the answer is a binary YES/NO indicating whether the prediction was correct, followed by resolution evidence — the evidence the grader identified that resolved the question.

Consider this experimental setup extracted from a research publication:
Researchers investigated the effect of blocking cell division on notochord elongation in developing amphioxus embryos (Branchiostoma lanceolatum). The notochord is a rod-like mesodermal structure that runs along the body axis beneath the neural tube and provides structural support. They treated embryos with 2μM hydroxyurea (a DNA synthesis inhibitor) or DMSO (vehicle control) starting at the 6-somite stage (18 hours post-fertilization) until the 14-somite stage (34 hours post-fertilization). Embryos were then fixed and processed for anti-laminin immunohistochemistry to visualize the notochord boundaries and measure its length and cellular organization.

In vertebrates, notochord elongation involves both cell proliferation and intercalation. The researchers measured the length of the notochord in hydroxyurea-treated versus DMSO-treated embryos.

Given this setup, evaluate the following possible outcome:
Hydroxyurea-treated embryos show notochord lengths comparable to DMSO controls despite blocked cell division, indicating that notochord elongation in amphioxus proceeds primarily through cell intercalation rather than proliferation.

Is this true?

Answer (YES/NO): NO